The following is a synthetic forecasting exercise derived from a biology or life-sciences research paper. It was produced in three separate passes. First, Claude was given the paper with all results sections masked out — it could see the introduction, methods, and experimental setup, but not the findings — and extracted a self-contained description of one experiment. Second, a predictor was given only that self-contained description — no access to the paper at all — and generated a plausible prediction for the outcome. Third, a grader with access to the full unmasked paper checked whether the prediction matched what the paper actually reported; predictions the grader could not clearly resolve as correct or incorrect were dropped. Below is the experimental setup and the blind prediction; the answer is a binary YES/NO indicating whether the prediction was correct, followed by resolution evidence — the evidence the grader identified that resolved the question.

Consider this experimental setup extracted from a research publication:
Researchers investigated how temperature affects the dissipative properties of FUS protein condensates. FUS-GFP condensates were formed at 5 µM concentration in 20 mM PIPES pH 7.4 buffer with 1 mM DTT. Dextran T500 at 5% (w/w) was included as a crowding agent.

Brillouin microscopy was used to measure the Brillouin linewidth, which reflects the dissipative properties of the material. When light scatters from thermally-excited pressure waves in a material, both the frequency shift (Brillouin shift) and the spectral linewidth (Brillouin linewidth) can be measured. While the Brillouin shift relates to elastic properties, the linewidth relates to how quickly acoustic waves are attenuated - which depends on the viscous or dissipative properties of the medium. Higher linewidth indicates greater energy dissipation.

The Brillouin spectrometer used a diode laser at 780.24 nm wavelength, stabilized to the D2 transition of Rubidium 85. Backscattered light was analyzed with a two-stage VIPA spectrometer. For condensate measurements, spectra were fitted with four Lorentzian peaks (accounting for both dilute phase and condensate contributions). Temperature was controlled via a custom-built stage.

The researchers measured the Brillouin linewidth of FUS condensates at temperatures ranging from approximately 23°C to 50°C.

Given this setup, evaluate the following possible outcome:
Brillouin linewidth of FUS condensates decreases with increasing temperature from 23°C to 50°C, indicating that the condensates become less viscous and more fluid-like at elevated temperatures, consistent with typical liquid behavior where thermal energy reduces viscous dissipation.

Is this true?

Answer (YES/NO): YES